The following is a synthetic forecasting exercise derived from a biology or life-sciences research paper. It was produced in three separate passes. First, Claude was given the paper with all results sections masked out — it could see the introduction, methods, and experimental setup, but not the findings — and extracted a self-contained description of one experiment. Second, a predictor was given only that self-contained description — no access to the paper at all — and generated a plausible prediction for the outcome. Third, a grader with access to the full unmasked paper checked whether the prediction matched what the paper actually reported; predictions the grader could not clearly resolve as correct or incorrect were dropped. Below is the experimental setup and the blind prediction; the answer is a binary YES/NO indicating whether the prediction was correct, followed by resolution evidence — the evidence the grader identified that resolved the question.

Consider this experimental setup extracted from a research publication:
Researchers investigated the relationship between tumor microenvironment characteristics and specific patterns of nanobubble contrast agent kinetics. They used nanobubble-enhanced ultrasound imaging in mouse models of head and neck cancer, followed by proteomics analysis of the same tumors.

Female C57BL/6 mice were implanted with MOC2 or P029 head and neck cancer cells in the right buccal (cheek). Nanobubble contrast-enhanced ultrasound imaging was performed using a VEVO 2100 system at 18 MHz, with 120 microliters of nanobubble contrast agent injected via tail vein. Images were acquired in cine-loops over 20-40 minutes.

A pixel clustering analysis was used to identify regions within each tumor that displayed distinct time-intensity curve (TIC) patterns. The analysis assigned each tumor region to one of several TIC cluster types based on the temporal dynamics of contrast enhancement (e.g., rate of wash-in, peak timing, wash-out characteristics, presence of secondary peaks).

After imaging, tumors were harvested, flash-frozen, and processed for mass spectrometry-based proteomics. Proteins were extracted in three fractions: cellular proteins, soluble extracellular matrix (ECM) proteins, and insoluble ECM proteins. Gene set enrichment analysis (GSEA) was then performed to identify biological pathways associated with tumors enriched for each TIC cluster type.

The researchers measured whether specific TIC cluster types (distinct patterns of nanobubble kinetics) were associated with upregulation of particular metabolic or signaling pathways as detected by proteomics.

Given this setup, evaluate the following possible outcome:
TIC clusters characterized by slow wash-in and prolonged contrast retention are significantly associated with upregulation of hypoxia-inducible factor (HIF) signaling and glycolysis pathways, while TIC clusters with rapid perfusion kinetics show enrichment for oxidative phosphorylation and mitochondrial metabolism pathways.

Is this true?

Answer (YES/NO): NO